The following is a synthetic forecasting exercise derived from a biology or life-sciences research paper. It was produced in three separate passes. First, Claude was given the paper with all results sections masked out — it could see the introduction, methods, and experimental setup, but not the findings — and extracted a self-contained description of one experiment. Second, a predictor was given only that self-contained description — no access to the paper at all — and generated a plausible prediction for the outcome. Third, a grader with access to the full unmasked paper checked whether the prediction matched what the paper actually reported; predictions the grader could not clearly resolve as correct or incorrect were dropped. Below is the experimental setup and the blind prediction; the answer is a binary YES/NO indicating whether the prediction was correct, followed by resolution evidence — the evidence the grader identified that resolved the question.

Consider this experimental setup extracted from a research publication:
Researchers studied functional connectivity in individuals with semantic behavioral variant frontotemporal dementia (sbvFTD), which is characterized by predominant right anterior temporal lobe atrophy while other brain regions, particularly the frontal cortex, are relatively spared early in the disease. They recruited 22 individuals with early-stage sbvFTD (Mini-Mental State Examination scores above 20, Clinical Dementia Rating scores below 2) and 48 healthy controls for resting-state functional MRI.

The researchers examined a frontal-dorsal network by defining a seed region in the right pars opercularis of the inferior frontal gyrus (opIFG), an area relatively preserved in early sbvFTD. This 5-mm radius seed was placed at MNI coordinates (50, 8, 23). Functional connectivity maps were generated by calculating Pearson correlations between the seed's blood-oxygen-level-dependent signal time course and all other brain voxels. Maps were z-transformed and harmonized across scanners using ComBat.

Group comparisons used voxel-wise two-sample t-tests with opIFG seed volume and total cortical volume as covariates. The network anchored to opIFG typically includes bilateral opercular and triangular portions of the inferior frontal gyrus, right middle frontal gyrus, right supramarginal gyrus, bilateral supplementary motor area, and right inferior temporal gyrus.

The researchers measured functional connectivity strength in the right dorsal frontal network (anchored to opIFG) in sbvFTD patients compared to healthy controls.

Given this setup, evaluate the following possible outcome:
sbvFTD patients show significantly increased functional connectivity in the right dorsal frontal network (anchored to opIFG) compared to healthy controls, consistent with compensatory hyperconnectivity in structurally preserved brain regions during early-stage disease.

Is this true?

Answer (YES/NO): YES